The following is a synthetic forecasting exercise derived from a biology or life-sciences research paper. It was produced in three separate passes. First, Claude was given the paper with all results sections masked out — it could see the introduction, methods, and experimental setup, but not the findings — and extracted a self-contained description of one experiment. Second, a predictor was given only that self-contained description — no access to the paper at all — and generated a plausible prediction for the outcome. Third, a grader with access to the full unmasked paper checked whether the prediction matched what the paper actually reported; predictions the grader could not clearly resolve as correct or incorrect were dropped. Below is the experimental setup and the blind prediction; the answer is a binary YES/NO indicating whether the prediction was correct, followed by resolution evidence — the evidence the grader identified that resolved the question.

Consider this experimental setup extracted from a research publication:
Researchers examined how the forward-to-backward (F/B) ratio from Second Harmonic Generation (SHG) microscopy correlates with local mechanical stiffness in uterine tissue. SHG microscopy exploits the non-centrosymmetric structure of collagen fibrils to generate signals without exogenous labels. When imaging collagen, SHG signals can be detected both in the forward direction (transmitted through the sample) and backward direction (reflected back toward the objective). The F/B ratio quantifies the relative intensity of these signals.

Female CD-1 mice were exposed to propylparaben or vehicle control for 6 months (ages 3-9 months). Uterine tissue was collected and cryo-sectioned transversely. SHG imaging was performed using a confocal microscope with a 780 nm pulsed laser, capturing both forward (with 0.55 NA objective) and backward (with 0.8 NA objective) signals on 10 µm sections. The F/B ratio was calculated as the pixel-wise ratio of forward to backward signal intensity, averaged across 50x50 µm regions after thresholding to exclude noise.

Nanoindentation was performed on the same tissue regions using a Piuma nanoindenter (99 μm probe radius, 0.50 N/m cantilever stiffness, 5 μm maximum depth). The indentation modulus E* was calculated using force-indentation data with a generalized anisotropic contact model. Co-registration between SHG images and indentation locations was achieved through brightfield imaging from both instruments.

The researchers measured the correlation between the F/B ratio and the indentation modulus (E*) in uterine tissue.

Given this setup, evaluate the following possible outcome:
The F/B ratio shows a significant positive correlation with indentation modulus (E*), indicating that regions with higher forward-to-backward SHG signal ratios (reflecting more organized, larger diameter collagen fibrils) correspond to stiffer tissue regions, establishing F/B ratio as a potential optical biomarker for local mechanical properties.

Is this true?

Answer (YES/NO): NO